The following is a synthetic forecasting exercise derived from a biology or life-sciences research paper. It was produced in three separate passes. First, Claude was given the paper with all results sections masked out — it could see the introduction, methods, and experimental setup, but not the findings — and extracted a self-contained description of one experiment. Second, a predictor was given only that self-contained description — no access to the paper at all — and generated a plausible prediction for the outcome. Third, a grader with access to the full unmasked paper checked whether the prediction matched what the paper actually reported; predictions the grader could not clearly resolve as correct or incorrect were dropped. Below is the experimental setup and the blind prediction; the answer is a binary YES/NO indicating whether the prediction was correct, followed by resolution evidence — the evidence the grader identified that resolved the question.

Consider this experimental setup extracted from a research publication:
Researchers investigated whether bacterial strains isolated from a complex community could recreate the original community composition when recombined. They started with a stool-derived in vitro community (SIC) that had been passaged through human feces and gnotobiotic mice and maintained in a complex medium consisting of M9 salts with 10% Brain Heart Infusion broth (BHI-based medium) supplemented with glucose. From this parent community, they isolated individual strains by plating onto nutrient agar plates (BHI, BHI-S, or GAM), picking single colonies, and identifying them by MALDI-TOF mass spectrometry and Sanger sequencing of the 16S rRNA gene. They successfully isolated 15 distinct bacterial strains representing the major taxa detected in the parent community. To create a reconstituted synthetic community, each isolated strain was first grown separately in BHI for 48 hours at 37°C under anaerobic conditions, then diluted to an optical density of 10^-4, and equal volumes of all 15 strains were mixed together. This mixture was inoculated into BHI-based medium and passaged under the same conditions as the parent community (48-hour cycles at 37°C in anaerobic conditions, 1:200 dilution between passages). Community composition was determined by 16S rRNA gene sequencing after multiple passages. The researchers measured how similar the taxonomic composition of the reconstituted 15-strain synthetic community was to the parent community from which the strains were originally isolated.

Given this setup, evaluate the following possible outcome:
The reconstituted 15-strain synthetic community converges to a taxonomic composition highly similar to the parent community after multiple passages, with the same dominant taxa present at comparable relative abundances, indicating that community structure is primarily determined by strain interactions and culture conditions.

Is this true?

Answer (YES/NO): YES